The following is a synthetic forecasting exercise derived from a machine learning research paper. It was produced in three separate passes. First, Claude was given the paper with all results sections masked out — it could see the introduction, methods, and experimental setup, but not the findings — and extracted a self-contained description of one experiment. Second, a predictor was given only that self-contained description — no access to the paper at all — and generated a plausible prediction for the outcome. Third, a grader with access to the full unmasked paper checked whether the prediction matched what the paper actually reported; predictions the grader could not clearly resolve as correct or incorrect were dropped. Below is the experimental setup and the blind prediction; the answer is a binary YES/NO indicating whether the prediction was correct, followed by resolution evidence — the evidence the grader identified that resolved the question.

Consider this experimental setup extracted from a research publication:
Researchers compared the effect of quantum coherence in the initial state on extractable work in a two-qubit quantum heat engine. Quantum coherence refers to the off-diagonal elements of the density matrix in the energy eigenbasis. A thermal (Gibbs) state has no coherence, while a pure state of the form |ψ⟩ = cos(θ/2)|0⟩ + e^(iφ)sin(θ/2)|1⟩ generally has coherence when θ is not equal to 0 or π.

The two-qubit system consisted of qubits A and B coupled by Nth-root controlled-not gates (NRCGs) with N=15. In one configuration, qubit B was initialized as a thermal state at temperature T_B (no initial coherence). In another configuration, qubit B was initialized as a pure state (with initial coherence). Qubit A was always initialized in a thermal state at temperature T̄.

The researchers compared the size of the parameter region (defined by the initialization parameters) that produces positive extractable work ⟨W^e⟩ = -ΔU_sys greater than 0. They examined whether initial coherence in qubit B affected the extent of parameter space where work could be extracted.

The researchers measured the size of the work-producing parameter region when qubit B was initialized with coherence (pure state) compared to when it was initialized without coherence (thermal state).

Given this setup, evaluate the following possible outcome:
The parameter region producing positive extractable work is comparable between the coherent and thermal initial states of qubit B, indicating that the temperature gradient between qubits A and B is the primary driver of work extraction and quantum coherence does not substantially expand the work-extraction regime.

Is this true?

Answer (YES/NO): NO